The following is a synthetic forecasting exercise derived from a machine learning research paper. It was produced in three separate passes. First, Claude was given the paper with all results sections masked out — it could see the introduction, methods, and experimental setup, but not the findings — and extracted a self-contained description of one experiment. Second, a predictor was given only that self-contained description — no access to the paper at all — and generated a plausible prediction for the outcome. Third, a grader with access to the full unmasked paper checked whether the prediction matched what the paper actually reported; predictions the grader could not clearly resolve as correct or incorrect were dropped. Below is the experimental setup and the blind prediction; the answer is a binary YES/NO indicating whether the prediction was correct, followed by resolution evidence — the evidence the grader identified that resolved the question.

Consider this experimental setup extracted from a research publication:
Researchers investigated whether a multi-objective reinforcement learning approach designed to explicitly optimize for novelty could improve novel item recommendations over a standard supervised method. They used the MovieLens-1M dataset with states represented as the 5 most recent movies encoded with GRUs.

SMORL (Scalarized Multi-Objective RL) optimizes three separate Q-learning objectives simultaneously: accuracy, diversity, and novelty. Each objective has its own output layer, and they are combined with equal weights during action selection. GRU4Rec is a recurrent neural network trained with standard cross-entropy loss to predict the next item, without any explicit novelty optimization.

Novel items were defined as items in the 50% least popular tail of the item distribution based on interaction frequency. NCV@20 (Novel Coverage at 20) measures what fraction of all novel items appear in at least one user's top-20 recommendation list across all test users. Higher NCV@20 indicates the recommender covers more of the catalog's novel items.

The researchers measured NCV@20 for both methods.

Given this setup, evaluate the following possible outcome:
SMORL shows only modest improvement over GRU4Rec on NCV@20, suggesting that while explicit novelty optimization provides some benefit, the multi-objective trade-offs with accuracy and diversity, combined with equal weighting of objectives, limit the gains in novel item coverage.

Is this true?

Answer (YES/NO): NO